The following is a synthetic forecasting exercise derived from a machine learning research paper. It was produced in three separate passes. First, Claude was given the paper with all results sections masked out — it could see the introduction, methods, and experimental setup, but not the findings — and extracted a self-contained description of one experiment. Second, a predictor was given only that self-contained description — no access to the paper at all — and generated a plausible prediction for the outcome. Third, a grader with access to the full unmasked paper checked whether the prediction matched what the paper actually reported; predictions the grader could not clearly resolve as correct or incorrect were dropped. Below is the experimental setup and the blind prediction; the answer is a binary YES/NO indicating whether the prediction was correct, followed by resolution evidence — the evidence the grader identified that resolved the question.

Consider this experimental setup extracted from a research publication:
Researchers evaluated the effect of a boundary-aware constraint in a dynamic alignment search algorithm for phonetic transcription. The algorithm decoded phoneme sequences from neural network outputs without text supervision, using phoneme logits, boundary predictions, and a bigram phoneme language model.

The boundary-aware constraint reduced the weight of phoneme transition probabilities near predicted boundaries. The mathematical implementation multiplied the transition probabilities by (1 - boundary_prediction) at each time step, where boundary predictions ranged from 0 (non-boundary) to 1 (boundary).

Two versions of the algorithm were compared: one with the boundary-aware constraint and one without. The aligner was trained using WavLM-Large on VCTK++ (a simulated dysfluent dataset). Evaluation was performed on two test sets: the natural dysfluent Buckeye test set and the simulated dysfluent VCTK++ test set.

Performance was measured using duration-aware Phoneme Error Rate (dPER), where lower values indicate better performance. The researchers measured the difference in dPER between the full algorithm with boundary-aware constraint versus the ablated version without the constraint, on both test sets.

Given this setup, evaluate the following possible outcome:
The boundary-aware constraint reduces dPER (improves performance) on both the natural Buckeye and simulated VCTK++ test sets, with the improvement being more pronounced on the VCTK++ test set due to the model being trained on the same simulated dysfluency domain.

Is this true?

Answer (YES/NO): YES